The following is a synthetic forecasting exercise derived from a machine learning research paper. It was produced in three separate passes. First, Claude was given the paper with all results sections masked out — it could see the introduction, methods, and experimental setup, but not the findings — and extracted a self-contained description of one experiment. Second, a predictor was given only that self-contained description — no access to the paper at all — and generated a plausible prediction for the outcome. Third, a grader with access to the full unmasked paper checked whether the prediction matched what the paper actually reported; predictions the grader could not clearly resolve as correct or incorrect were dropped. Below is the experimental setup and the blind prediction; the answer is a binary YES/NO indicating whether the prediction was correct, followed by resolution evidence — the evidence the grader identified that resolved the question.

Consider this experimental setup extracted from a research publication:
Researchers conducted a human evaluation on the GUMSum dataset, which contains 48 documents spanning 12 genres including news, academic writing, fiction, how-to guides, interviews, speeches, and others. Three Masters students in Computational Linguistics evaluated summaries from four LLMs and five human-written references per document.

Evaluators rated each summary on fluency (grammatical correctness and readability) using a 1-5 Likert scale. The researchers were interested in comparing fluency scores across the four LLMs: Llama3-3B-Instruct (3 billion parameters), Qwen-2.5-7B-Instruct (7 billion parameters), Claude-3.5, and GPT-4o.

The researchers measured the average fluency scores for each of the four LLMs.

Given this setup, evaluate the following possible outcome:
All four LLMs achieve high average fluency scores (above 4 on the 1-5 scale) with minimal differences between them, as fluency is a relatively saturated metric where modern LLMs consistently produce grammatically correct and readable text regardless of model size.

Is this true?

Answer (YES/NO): YES